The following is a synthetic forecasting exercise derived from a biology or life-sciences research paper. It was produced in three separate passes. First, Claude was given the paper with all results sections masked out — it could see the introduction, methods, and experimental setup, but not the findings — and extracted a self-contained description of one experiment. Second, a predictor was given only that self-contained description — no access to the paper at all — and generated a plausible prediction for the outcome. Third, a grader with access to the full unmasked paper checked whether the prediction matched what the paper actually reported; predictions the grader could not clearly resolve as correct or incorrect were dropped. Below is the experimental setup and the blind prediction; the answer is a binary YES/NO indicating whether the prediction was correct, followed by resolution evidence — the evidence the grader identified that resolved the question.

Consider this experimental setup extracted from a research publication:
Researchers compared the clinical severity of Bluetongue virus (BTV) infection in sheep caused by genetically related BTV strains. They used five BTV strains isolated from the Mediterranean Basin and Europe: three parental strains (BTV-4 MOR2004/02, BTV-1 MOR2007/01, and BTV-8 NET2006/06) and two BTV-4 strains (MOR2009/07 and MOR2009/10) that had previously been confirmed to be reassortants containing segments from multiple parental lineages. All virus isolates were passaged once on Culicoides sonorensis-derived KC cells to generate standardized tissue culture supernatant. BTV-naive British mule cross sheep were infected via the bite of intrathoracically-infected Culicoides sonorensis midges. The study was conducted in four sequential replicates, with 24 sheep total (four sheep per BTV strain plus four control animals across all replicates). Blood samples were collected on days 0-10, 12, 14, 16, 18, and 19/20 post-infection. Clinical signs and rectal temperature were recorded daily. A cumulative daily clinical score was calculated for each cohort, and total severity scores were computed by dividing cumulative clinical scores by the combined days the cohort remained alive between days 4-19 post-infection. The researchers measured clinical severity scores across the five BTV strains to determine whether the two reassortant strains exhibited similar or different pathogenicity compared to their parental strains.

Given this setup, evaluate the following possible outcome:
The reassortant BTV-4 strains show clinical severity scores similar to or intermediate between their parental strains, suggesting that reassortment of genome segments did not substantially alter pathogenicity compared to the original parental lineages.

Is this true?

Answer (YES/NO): YES